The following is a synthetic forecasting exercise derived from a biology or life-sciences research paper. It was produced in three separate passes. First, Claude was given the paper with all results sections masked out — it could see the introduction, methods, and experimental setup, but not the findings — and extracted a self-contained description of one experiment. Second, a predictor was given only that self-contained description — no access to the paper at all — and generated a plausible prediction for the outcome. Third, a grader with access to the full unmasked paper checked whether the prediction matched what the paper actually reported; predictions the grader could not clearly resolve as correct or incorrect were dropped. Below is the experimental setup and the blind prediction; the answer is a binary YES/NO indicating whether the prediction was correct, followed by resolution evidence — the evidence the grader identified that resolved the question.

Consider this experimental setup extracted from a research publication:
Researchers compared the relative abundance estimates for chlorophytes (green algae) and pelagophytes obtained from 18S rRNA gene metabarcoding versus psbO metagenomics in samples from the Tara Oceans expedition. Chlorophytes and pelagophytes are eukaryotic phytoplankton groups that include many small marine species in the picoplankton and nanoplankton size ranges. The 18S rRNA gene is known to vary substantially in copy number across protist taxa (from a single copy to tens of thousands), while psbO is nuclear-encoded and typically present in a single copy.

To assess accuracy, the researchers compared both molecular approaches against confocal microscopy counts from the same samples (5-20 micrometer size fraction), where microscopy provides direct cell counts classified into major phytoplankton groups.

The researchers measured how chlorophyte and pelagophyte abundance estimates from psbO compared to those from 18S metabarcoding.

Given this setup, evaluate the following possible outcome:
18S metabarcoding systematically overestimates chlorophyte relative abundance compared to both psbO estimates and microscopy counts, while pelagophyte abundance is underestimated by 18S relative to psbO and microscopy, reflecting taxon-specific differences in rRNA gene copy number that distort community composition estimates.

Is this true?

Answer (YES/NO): NO